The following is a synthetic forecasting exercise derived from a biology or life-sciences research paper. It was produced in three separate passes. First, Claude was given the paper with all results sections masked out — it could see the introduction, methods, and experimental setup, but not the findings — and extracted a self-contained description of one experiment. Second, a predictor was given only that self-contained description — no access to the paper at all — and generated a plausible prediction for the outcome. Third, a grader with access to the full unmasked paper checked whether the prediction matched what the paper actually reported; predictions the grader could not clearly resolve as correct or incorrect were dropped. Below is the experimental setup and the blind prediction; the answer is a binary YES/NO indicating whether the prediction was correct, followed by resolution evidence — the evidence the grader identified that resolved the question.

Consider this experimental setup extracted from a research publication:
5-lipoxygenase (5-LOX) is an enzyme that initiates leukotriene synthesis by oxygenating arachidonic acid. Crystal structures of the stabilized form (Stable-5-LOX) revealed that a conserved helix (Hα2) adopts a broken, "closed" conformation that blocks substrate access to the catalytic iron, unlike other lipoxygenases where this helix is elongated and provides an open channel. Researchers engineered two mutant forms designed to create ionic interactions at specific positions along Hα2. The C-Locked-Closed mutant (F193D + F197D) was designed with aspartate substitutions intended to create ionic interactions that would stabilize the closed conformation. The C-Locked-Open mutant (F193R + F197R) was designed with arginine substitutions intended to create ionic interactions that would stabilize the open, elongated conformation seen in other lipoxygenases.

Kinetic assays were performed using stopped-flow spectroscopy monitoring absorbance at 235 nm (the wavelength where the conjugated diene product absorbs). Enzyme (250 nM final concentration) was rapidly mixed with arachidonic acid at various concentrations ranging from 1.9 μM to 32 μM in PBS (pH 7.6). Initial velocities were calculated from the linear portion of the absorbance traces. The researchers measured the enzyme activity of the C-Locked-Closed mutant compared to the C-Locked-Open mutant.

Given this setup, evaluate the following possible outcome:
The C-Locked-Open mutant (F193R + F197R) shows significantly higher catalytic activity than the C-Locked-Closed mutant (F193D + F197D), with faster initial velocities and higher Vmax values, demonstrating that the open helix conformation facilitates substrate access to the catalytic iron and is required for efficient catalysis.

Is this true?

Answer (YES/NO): NO